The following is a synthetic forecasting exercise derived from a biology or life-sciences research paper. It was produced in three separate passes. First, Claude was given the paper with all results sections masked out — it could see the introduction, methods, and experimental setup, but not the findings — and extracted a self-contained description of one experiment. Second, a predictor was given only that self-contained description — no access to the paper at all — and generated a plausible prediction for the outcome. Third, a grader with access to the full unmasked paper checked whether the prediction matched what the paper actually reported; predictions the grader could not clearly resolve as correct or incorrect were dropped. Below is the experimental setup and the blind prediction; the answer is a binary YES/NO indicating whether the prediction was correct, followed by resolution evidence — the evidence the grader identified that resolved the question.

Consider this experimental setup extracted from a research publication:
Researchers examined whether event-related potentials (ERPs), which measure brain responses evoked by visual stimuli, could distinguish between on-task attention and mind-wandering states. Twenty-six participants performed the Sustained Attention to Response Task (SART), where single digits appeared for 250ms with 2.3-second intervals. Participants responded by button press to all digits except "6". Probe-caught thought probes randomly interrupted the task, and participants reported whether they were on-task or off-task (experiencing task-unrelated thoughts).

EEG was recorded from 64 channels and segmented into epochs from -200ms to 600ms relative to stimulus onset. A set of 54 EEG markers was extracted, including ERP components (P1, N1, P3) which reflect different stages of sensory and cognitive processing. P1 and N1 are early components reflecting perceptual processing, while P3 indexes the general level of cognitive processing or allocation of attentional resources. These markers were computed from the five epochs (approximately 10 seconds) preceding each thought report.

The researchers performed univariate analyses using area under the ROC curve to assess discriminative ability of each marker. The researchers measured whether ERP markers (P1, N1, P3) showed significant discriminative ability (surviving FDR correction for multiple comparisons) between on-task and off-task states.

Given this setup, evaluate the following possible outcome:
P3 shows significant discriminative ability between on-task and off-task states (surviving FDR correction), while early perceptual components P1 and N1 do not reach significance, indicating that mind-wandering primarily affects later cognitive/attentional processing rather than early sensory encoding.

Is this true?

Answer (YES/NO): NO